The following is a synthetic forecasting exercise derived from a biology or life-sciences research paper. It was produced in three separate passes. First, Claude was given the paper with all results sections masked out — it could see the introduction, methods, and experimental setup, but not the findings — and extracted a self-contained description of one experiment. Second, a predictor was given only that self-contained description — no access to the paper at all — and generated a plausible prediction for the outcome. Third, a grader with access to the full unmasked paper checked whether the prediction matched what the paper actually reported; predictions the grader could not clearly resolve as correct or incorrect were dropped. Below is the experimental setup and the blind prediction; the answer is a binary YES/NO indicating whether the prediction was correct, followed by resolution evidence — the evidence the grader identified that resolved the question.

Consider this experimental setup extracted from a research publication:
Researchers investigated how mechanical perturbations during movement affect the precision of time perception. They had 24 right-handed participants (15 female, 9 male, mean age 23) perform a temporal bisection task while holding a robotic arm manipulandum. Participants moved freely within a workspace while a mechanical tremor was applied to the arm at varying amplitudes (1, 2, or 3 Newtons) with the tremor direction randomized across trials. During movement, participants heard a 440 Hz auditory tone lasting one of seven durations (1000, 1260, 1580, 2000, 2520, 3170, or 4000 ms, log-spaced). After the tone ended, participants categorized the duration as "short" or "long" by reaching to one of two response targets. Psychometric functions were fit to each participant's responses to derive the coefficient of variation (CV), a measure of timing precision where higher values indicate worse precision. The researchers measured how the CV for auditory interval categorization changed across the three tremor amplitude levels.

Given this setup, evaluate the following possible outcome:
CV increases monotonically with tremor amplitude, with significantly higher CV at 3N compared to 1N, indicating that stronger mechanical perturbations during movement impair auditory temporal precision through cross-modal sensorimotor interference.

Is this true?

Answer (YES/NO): NO